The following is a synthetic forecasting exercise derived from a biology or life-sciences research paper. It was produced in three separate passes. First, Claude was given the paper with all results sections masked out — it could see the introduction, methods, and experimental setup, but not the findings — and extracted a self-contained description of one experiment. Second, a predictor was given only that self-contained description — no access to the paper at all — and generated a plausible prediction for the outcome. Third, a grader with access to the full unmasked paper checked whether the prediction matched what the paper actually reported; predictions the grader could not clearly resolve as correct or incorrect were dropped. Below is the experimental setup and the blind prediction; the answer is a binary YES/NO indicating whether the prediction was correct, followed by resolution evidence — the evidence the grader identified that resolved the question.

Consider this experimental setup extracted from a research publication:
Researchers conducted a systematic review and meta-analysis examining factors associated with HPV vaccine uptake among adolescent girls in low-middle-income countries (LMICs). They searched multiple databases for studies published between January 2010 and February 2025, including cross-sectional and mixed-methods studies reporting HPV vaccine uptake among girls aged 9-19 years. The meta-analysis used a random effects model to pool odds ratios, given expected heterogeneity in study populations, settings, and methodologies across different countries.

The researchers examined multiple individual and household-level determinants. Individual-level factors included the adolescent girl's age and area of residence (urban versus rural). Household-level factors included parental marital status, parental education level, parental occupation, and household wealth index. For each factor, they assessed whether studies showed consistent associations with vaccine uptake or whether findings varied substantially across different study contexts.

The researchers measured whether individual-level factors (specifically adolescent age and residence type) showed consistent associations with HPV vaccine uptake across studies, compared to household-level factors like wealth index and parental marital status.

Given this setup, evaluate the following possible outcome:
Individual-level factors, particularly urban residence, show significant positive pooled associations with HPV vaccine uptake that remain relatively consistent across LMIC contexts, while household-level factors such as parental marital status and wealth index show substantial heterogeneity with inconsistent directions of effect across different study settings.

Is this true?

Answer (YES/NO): NO